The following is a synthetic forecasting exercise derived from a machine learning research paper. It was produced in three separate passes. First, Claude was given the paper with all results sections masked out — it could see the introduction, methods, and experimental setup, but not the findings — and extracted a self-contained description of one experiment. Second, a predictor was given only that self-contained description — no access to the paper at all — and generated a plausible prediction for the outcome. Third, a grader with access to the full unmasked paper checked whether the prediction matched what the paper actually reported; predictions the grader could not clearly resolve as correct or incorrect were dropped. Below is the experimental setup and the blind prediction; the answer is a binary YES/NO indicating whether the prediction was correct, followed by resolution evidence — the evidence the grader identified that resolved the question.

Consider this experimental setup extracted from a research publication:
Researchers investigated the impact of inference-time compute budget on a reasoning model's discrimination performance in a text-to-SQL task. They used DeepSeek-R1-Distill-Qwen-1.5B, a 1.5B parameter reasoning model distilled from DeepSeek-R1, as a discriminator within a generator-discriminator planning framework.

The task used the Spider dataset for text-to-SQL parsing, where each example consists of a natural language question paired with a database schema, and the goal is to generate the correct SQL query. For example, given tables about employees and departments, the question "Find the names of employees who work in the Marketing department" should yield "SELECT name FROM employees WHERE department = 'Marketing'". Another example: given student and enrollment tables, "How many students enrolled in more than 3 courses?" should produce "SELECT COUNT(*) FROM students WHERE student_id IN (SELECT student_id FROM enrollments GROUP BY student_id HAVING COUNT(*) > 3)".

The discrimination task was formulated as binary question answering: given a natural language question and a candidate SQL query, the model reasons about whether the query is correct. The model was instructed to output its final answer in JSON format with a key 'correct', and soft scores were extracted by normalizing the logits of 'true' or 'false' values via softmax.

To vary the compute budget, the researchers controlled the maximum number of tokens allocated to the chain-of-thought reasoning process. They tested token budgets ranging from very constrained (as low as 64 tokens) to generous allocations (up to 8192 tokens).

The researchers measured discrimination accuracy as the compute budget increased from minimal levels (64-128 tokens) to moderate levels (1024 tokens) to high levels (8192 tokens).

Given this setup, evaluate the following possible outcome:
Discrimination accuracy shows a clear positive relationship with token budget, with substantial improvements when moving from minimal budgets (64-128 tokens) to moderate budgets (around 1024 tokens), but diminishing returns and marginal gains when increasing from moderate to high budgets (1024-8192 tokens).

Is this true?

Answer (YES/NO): YES